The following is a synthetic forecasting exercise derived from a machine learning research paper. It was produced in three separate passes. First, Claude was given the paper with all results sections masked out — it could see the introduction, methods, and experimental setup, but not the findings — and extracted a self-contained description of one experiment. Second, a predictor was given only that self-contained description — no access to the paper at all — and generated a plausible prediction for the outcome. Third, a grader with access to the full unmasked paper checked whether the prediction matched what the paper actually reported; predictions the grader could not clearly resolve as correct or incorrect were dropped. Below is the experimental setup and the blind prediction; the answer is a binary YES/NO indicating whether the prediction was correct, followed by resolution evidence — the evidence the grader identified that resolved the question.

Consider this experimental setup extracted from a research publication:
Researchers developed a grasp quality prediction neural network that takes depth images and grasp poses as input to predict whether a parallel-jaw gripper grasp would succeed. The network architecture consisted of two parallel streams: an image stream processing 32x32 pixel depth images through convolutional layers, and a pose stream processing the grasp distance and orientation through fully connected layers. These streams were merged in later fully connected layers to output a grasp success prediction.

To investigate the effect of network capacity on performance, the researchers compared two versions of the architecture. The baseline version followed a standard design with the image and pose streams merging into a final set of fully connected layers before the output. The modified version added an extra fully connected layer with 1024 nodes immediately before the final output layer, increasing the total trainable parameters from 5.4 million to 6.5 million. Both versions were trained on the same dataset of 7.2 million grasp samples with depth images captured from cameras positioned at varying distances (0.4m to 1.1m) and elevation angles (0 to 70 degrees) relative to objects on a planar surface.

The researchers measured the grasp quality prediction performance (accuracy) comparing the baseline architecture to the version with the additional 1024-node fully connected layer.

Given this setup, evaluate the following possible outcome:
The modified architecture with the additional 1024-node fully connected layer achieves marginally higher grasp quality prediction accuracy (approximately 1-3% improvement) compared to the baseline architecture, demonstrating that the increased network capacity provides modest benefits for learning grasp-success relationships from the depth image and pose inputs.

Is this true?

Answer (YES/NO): NO